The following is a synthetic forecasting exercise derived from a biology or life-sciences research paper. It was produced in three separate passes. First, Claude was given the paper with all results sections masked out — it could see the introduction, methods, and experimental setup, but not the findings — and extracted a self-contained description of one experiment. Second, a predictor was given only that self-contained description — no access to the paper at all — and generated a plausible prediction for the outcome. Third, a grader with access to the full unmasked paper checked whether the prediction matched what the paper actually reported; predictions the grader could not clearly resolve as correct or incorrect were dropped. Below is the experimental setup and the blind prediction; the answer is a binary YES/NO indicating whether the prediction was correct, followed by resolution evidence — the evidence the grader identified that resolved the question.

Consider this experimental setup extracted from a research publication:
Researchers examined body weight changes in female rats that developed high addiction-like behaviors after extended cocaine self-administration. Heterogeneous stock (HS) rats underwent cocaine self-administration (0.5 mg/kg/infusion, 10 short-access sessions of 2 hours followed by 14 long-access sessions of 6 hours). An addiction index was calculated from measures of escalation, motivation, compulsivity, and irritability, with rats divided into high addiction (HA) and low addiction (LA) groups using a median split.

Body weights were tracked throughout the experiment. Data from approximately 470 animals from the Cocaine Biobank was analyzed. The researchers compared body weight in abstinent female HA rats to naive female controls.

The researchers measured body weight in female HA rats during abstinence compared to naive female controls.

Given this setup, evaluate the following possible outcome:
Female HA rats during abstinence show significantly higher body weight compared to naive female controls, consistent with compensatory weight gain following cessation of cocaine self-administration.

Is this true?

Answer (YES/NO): NO